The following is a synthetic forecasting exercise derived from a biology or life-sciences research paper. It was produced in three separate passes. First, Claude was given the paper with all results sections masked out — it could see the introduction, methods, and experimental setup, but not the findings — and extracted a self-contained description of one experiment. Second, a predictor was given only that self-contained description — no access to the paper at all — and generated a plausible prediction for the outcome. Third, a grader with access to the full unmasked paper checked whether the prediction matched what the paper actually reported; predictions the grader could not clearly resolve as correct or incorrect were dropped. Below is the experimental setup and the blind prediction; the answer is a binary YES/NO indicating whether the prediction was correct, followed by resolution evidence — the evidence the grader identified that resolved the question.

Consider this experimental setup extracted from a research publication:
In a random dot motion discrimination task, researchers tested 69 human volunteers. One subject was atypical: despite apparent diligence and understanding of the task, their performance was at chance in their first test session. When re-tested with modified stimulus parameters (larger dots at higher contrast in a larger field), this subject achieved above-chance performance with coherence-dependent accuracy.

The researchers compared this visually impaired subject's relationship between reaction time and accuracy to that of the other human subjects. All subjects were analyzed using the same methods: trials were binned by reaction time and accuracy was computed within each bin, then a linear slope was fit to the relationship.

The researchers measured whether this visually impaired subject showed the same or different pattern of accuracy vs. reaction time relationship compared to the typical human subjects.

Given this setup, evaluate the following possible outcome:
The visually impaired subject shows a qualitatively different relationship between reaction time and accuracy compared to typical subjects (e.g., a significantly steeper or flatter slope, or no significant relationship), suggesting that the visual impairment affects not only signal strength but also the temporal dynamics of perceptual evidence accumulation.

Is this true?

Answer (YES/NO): YES